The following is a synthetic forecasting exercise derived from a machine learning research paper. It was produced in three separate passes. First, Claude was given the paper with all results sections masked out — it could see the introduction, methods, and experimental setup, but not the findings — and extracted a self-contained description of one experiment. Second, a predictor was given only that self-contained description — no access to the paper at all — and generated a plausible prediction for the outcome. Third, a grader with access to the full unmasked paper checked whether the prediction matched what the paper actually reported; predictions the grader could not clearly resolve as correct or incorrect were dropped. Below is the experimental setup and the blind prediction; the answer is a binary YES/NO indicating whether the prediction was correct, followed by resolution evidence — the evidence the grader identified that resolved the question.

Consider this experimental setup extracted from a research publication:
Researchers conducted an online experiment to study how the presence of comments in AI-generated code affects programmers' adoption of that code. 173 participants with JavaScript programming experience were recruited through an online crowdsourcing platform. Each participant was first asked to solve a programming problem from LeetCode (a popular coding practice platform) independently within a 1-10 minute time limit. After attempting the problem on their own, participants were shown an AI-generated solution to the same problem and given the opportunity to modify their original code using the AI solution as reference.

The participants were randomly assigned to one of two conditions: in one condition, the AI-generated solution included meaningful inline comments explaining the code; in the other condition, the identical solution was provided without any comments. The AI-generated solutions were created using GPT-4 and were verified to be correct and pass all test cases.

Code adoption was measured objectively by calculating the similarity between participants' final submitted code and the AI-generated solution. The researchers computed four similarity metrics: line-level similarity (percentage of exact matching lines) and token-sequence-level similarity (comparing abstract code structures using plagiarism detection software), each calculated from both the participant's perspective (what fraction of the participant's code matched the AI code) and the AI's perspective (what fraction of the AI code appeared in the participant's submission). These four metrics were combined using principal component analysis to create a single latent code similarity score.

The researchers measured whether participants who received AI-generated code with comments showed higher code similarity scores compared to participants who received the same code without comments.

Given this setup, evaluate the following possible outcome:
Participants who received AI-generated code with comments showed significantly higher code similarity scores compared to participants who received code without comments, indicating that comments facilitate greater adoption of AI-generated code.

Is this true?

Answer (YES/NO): YES